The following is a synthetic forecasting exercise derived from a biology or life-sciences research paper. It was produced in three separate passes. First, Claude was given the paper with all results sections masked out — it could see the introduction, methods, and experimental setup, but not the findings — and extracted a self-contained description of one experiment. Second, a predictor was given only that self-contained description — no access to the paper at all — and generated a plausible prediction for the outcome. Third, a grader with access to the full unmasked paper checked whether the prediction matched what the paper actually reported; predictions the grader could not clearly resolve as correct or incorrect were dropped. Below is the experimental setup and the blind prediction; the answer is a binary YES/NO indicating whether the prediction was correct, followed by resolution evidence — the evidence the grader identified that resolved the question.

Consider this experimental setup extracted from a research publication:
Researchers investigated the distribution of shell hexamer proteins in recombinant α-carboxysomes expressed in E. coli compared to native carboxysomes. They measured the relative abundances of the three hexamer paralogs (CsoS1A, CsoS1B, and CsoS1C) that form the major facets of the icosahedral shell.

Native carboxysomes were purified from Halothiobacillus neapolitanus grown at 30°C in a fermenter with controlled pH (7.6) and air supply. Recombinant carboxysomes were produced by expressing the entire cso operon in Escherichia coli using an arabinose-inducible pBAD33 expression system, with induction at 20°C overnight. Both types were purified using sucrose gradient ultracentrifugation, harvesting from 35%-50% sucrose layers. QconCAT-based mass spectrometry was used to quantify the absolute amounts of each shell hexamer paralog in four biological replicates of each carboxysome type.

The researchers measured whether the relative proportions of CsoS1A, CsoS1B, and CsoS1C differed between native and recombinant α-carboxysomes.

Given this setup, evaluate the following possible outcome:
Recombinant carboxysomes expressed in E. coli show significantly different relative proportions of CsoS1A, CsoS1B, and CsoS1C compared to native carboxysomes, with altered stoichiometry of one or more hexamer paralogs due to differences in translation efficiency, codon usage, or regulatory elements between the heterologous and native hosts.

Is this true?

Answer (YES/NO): YES